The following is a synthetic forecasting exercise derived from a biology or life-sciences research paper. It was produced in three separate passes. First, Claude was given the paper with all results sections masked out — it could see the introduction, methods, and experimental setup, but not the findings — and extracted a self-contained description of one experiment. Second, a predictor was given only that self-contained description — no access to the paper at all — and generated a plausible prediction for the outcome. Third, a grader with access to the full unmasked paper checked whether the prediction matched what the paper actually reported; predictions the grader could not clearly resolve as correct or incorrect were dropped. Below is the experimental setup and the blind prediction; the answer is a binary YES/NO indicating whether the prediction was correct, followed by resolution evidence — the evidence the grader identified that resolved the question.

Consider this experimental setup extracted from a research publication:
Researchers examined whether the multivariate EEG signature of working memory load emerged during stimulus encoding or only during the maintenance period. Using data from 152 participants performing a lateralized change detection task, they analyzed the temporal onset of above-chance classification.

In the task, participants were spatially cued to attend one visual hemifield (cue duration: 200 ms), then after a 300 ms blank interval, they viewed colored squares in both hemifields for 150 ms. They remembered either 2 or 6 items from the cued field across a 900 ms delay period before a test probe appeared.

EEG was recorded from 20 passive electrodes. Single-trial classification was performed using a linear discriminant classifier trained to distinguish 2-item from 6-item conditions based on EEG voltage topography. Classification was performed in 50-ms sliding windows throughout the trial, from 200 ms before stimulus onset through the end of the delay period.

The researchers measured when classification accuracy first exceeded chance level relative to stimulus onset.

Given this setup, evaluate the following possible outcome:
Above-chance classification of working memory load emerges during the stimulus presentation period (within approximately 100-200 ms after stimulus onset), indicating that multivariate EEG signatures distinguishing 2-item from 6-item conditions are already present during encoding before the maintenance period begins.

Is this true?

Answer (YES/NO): NO